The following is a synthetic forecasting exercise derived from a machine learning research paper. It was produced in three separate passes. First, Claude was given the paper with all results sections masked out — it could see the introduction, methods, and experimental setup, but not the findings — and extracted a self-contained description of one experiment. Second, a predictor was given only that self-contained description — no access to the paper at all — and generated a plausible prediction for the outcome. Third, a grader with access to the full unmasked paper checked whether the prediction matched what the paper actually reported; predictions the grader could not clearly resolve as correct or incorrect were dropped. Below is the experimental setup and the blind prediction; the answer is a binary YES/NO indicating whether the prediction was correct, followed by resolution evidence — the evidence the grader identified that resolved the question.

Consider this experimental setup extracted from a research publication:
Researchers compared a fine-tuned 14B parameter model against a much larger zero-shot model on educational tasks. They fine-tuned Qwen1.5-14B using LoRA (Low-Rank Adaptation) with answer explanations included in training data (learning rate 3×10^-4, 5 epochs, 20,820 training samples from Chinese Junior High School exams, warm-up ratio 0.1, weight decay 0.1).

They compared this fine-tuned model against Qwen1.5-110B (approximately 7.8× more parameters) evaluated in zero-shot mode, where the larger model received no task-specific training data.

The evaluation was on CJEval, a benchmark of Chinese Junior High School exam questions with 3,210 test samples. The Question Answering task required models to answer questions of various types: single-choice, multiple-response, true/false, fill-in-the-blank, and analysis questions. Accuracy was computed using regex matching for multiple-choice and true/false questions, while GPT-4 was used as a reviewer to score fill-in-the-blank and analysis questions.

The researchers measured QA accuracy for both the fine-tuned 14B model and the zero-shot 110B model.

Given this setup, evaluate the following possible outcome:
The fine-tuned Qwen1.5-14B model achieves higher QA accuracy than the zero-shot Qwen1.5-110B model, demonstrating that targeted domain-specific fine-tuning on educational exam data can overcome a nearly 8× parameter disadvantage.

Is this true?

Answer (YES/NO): YES